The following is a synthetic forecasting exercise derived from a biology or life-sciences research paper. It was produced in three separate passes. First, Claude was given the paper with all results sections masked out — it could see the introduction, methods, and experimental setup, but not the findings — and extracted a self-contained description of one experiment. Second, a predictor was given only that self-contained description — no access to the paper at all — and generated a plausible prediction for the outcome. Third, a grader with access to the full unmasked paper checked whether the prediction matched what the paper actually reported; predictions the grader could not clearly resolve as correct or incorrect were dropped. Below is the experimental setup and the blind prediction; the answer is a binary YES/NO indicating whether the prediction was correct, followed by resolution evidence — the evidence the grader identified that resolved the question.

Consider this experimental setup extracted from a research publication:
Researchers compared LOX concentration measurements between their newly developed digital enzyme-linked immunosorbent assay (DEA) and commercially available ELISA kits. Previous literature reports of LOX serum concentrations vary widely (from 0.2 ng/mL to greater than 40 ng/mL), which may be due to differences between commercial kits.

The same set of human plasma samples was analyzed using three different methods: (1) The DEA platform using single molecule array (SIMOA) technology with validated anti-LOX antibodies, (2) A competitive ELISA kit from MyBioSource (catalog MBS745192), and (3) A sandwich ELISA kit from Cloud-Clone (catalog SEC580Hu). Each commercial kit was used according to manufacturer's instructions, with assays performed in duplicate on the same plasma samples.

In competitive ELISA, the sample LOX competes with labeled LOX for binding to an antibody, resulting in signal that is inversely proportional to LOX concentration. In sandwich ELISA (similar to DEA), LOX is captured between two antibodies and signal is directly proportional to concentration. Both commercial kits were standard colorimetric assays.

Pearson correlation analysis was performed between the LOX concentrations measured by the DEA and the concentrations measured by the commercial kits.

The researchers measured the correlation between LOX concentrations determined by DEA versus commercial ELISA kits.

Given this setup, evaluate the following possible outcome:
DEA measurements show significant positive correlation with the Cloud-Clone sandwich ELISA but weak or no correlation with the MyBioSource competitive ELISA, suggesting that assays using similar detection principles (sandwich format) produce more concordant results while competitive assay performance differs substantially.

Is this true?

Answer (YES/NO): NO